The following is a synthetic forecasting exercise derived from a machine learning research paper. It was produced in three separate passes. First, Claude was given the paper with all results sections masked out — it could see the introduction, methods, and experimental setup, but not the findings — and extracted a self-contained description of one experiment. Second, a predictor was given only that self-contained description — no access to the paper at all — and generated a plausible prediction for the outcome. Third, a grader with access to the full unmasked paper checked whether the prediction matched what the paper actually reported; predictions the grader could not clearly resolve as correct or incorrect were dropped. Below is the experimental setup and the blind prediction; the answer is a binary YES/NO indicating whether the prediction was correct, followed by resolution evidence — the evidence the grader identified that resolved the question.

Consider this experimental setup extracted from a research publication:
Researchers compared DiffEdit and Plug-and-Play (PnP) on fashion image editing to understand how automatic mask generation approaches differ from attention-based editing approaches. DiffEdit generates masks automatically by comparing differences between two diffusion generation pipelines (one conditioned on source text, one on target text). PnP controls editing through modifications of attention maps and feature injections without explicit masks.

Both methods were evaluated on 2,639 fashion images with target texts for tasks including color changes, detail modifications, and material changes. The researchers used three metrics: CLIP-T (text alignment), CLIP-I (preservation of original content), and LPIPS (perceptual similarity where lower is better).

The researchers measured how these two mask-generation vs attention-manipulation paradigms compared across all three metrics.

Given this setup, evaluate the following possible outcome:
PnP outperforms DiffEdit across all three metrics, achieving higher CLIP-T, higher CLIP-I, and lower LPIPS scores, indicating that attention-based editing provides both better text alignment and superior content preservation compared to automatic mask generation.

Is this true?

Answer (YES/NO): YES